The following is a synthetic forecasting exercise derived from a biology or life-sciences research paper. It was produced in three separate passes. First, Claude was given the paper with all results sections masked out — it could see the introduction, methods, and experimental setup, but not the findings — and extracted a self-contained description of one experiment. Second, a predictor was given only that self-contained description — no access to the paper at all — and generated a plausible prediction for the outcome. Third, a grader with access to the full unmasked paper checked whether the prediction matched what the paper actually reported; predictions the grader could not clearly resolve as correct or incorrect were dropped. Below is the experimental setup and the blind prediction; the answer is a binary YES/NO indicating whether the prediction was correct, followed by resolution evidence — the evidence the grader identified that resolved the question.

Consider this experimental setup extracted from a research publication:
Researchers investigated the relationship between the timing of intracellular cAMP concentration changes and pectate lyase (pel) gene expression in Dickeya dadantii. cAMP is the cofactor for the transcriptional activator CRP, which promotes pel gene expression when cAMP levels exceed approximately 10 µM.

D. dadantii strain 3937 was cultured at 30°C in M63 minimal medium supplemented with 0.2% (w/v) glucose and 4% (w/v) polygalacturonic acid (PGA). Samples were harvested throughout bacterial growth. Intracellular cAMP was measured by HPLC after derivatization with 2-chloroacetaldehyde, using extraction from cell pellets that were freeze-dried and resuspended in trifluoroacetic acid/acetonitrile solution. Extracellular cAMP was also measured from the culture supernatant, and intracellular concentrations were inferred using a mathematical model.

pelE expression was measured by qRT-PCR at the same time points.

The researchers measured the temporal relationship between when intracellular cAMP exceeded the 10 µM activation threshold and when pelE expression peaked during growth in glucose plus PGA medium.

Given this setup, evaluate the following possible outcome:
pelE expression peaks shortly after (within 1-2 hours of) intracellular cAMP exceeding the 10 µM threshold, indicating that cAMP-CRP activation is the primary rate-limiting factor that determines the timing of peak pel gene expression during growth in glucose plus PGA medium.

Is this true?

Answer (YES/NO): YES